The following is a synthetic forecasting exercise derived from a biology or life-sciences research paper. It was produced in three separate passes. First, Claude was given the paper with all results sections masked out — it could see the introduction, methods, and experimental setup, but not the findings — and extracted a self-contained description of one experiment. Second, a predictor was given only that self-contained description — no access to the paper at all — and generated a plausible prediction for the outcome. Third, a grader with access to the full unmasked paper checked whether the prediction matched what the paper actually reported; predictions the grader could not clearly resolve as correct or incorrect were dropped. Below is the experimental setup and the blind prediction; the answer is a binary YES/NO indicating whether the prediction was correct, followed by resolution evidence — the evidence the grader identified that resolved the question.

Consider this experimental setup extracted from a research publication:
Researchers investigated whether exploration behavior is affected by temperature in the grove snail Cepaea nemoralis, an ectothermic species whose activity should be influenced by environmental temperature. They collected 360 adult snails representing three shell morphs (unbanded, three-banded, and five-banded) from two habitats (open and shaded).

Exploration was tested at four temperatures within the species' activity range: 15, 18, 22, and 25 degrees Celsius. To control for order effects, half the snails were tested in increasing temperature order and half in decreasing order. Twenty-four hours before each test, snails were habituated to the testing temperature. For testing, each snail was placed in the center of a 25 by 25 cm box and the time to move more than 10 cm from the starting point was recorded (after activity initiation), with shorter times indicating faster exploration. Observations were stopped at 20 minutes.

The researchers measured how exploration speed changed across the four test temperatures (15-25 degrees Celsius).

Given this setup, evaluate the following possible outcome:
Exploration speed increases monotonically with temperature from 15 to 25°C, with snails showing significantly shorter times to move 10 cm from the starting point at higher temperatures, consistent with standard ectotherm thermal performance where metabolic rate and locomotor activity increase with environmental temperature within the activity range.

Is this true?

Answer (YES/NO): YES